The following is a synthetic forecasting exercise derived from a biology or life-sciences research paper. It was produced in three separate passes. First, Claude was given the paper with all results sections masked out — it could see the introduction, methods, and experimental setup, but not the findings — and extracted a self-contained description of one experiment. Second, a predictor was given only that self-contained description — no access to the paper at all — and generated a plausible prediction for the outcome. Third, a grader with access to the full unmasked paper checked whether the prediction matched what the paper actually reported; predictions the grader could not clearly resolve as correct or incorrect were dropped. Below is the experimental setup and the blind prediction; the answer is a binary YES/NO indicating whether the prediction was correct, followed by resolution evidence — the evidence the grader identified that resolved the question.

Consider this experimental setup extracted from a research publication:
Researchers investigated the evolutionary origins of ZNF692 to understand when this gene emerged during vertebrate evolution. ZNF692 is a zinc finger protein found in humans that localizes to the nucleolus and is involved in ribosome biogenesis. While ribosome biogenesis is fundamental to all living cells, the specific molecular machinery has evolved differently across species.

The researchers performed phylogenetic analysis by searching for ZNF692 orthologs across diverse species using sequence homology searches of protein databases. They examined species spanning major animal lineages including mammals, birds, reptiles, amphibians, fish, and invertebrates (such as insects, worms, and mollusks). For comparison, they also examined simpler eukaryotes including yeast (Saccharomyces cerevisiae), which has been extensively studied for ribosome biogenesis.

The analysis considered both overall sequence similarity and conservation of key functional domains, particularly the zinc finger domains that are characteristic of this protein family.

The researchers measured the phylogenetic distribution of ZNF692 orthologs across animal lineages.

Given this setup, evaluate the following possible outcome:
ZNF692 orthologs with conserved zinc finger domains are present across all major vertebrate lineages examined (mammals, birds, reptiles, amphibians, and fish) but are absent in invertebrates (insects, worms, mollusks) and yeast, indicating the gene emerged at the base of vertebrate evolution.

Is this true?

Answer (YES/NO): NO